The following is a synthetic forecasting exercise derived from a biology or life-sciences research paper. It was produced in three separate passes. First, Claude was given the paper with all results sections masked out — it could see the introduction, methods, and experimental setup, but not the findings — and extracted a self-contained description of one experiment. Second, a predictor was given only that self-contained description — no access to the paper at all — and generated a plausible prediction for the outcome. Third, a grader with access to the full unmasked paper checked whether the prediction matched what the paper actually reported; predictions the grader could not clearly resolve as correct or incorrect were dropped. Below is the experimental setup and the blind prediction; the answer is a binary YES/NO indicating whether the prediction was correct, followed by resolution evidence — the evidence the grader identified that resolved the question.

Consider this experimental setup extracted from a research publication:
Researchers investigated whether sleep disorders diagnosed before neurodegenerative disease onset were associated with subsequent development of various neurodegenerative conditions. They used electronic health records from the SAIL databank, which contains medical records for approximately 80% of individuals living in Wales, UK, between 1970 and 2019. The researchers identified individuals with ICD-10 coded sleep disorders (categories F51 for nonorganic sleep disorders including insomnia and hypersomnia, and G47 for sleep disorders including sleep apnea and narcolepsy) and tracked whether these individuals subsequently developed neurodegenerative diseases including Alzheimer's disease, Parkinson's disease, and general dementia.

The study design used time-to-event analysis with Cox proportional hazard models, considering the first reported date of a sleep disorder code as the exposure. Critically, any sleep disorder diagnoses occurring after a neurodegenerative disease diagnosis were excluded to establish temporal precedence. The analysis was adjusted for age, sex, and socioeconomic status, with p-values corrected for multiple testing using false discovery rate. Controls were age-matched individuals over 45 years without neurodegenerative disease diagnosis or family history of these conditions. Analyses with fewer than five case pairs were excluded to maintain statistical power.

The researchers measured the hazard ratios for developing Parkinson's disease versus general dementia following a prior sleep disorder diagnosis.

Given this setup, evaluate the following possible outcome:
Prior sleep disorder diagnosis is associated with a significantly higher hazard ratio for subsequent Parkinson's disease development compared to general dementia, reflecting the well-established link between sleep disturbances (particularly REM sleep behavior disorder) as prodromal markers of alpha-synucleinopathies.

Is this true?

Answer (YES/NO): NO